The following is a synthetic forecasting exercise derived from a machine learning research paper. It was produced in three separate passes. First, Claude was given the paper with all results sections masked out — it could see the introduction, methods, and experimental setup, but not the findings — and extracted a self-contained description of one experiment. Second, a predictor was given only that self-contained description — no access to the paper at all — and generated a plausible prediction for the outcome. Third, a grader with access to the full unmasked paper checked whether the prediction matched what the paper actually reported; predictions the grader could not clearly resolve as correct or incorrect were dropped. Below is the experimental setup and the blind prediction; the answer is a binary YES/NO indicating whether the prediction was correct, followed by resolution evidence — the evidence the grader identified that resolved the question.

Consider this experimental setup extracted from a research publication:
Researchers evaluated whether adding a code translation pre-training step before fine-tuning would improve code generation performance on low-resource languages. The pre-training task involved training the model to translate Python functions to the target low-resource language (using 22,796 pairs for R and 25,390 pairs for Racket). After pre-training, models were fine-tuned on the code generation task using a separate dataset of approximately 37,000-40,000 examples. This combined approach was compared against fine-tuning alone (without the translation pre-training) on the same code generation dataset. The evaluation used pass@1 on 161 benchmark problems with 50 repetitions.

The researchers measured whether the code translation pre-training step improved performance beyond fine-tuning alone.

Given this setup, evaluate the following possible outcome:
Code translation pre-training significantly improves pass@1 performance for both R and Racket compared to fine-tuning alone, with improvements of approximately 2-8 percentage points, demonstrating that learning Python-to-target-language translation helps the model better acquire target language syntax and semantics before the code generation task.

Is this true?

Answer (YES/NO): NO